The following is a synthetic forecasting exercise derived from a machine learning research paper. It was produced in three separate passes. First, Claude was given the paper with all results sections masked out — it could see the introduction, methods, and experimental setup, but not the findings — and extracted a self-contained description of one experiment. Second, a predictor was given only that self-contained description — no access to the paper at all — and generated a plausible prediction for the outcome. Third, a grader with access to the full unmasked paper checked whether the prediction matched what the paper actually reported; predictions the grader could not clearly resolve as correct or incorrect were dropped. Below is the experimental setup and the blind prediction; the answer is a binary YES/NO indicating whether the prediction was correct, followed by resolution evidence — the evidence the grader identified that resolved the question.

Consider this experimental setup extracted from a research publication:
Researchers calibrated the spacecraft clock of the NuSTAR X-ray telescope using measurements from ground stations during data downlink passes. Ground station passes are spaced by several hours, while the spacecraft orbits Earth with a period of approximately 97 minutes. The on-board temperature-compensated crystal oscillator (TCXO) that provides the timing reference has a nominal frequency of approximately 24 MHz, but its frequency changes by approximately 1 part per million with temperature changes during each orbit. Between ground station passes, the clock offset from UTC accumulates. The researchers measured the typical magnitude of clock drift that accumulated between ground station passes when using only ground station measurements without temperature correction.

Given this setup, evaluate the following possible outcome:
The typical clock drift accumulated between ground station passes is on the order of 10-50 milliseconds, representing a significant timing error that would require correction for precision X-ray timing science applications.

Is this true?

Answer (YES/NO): NO